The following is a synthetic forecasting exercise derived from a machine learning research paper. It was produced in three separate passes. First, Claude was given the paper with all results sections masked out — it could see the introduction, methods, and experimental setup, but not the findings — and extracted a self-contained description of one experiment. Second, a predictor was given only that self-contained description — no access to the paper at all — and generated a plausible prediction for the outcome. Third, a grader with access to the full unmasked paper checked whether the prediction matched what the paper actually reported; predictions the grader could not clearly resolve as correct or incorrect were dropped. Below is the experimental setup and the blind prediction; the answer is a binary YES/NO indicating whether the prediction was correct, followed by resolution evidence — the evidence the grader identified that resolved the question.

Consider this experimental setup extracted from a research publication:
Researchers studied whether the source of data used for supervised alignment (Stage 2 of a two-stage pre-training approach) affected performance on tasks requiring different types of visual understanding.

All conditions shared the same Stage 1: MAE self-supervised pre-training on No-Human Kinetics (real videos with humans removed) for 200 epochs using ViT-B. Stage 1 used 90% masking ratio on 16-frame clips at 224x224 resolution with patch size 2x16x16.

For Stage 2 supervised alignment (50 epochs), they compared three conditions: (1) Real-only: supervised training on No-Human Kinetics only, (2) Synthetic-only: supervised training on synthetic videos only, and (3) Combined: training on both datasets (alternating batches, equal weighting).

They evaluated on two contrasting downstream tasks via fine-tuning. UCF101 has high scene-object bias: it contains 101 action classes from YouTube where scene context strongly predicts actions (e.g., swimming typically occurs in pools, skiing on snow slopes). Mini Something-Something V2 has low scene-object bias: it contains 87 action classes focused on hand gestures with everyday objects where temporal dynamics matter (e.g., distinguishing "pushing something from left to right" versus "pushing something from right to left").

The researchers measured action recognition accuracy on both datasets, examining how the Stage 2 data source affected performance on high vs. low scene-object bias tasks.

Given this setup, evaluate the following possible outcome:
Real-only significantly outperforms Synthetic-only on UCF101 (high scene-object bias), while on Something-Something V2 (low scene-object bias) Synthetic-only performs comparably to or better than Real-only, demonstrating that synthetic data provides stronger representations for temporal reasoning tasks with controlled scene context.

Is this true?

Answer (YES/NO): NO